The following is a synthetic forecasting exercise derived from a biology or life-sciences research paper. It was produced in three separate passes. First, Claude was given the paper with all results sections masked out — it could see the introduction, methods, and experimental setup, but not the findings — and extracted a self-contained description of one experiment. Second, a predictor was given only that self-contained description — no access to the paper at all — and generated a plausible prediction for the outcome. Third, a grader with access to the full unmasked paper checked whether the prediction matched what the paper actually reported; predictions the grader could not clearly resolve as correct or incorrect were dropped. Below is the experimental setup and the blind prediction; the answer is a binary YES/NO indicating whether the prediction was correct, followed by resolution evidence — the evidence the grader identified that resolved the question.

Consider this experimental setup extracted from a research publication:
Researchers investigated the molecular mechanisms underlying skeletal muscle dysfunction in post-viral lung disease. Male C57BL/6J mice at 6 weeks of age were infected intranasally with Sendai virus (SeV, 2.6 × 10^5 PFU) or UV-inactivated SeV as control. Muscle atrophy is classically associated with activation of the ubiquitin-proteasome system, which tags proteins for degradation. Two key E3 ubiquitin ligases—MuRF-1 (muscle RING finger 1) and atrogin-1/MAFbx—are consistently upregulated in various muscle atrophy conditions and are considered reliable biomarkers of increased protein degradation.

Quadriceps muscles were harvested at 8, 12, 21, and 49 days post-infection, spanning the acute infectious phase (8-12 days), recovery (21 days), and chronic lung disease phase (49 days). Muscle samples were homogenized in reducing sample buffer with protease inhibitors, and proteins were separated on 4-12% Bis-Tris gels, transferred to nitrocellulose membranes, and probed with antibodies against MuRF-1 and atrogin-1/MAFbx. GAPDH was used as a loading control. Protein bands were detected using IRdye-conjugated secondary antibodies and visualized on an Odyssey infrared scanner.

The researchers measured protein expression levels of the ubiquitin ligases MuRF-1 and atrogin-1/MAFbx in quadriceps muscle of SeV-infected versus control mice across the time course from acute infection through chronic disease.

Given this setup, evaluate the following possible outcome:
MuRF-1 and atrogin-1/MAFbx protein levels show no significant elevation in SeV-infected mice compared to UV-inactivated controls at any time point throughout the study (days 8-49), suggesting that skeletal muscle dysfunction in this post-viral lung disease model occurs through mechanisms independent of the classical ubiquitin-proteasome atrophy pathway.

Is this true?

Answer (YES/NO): YES